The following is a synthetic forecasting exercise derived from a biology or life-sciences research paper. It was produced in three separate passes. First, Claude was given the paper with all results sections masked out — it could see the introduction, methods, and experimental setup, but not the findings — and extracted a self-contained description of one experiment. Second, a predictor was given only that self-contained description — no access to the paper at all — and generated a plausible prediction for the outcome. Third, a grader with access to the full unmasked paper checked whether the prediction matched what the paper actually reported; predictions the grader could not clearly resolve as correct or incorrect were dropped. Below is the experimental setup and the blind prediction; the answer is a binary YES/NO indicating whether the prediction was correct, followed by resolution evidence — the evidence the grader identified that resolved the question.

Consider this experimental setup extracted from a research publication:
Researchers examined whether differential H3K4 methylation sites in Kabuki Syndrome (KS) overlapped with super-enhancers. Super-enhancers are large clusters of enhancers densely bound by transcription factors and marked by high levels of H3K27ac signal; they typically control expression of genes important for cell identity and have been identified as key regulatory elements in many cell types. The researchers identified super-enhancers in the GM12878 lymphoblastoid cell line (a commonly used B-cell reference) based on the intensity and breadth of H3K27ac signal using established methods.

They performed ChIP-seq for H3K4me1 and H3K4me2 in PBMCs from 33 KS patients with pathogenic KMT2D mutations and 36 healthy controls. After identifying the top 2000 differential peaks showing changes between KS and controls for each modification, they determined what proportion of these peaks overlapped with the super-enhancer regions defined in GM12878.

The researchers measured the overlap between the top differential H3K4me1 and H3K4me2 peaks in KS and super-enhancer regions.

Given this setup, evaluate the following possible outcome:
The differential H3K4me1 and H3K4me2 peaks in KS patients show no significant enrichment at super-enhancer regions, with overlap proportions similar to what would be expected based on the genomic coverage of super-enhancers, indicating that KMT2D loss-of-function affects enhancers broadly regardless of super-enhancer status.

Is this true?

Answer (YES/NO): NO